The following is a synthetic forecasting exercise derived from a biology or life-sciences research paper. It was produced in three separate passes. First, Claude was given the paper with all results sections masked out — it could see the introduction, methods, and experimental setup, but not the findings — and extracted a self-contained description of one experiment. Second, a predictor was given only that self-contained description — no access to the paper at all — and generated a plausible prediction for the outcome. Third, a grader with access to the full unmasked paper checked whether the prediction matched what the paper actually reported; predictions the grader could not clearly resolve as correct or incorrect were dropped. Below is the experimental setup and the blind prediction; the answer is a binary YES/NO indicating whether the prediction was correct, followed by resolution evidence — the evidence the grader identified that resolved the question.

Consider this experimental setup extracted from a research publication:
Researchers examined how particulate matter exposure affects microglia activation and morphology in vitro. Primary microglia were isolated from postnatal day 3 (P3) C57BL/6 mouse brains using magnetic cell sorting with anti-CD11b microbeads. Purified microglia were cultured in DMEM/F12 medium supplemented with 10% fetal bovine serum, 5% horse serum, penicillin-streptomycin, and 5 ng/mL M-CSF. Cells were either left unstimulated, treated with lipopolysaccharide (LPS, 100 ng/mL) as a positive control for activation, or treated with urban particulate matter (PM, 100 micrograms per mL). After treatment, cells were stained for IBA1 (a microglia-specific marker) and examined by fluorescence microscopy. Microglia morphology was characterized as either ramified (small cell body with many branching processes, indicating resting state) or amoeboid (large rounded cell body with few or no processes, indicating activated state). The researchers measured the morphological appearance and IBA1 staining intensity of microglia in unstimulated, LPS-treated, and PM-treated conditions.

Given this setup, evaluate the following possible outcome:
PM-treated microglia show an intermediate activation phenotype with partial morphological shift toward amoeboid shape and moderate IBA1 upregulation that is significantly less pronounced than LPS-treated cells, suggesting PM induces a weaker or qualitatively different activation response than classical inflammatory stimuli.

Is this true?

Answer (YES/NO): NO